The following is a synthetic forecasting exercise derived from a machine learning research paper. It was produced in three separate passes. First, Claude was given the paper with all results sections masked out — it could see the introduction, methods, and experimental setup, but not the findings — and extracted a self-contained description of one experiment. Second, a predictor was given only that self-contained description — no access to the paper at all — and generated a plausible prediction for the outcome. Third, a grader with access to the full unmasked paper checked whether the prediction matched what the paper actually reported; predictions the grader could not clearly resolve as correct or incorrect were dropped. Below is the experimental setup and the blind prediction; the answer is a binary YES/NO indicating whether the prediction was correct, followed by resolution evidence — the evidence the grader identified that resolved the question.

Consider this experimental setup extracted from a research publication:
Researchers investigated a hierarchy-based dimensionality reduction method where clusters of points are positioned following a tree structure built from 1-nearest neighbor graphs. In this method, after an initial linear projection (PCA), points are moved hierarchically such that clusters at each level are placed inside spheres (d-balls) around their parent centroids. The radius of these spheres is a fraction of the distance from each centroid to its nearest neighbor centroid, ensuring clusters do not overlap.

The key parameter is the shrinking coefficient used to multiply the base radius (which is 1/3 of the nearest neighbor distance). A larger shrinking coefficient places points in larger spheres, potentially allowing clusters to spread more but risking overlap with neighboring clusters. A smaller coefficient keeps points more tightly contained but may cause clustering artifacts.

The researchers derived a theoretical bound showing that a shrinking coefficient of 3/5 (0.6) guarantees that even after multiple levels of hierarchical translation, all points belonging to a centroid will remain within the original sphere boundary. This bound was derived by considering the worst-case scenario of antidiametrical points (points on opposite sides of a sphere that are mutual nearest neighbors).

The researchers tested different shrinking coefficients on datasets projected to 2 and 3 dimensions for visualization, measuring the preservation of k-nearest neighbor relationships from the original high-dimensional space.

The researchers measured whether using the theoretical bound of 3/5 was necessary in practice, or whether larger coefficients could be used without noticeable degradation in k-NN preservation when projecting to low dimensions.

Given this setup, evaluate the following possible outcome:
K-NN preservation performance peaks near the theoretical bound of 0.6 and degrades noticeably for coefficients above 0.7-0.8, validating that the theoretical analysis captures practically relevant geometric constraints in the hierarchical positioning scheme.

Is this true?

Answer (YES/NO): NO